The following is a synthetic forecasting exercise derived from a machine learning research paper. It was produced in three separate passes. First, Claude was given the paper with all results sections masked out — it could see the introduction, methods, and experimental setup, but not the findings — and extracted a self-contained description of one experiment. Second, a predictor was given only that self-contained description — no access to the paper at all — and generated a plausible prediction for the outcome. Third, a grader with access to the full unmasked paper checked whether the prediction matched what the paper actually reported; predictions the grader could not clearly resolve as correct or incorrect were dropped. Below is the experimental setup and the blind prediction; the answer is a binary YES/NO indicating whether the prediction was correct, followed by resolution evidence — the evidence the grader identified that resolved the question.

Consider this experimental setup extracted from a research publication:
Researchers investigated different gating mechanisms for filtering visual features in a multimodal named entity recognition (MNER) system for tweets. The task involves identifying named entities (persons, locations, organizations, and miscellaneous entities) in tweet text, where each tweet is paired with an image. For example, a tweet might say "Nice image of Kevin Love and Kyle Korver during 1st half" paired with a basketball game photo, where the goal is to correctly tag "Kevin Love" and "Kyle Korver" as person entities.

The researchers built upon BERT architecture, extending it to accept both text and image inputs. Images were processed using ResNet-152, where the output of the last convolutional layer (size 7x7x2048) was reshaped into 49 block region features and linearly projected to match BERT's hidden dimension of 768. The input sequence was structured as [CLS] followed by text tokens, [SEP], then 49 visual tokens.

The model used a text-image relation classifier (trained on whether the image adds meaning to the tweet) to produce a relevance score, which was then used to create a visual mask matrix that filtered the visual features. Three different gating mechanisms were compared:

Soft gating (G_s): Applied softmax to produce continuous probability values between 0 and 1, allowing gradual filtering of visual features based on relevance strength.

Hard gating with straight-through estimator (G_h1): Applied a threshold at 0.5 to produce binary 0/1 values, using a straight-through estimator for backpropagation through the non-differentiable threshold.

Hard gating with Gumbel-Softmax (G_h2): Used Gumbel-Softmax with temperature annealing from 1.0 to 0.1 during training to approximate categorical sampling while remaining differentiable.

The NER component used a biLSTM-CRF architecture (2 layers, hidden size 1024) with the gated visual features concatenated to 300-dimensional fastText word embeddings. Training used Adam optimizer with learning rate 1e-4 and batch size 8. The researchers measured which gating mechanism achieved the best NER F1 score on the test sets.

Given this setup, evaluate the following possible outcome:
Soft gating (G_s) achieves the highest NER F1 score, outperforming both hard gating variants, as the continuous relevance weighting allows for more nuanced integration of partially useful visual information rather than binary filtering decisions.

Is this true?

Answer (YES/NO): YES